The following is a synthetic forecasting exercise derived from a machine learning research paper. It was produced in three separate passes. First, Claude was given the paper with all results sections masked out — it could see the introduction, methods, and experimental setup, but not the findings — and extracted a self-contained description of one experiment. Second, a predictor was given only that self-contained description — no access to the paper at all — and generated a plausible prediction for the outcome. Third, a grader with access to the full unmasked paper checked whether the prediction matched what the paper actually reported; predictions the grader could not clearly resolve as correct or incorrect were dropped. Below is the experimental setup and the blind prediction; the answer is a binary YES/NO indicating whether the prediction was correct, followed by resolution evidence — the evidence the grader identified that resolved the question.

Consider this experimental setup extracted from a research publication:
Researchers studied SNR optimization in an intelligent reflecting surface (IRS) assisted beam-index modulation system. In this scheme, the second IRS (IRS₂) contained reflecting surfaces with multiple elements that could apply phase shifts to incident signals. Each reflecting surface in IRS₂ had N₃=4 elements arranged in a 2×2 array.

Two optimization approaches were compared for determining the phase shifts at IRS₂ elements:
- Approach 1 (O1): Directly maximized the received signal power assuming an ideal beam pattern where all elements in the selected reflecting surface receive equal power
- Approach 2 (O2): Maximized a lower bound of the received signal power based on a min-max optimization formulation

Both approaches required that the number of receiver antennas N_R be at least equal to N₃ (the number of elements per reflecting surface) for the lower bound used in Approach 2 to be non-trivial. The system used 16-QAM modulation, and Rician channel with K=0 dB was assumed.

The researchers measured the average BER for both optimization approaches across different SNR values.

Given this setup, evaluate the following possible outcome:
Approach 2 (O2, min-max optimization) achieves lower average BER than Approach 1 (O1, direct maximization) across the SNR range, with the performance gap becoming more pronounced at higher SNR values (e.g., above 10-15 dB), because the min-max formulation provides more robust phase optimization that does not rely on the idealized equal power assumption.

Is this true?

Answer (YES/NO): NO